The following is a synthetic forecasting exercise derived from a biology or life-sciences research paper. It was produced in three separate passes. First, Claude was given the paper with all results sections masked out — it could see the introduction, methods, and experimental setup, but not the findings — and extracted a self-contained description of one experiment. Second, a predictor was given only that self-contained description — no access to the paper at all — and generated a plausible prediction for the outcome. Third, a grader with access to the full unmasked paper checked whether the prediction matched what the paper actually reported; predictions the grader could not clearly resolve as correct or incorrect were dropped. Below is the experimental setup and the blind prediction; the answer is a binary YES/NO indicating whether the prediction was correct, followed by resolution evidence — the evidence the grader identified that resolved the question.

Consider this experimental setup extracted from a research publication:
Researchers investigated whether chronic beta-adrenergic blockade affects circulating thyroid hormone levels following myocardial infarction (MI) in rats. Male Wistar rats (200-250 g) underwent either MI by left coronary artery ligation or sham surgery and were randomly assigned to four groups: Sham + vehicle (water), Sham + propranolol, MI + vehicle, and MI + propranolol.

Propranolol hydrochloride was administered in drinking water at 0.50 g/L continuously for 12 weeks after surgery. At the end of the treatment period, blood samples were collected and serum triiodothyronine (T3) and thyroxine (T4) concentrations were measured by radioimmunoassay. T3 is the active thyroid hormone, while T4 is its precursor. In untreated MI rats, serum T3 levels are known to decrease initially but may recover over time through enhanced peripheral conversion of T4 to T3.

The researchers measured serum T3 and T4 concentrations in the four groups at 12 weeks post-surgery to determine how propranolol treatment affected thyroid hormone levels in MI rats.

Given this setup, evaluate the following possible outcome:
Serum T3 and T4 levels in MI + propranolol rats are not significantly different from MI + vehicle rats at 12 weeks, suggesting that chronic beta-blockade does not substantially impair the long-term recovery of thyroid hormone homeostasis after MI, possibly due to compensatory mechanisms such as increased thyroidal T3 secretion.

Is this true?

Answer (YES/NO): NO